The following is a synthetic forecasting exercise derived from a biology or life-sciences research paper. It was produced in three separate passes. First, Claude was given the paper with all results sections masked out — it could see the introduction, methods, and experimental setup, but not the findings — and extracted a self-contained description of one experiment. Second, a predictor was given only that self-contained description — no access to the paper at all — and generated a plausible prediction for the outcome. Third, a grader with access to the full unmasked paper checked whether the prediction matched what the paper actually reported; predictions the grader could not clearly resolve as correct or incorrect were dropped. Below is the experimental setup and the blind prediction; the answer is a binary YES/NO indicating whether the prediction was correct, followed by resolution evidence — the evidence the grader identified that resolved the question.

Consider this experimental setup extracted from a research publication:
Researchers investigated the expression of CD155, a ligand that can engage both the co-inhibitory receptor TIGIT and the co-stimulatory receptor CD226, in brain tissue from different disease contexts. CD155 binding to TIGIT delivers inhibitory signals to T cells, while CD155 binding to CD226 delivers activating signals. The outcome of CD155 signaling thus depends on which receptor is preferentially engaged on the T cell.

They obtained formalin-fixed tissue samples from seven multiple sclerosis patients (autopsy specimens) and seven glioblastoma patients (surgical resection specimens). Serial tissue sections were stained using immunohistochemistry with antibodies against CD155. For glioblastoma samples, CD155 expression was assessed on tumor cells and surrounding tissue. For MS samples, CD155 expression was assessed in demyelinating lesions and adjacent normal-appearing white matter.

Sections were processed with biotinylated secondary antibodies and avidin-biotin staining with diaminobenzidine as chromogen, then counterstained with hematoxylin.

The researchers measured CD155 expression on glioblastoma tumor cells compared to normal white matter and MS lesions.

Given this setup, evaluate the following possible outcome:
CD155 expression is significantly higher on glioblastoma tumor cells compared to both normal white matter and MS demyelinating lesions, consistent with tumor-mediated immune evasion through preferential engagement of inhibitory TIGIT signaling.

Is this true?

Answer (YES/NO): YES